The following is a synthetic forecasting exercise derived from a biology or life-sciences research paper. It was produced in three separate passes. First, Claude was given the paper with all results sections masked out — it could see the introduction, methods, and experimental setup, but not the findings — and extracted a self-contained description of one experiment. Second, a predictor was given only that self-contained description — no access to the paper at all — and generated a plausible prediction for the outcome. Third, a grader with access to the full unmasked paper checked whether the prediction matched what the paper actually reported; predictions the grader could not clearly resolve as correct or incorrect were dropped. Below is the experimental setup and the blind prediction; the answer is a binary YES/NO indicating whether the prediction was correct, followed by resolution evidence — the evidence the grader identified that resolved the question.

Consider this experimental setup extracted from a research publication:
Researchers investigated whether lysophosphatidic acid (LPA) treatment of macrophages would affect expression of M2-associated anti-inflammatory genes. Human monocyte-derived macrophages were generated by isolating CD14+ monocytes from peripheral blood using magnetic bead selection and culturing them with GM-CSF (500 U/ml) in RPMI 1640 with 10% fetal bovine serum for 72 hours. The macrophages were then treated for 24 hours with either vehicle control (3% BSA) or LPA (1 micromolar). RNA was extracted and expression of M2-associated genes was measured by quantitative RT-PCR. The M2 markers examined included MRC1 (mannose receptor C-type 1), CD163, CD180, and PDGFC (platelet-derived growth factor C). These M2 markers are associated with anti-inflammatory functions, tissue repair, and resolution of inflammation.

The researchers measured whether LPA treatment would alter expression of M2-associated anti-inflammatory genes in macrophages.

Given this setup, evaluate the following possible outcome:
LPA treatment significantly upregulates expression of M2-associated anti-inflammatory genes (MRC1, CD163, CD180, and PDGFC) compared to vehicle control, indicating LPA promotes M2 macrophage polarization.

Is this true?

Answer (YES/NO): NO